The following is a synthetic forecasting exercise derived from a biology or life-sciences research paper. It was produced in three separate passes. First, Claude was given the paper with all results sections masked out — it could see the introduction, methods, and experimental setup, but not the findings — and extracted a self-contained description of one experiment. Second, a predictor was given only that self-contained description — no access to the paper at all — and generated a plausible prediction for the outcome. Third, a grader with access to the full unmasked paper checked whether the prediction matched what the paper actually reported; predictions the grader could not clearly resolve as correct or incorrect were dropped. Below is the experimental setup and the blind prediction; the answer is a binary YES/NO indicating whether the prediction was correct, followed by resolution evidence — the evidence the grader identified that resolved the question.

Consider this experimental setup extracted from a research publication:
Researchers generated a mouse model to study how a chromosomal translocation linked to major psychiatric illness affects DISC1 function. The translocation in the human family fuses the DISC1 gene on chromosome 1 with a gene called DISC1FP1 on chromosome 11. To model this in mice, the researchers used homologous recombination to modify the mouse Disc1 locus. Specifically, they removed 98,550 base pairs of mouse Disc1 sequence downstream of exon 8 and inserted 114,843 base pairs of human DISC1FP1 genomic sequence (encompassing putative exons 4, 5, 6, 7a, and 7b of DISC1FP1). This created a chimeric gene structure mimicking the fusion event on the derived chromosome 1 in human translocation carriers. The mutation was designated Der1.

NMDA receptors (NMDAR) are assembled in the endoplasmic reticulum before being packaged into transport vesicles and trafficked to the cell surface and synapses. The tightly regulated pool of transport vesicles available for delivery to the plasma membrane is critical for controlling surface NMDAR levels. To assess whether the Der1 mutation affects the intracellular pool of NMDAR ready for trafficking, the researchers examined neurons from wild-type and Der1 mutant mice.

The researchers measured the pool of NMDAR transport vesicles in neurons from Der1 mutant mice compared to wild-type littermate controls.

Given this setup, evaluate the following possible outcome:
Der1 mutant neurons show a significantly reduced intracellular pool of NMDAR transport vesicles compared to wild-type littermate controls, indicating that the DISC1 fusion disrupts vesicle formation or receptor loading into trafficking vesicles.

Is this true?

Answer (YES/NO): NO